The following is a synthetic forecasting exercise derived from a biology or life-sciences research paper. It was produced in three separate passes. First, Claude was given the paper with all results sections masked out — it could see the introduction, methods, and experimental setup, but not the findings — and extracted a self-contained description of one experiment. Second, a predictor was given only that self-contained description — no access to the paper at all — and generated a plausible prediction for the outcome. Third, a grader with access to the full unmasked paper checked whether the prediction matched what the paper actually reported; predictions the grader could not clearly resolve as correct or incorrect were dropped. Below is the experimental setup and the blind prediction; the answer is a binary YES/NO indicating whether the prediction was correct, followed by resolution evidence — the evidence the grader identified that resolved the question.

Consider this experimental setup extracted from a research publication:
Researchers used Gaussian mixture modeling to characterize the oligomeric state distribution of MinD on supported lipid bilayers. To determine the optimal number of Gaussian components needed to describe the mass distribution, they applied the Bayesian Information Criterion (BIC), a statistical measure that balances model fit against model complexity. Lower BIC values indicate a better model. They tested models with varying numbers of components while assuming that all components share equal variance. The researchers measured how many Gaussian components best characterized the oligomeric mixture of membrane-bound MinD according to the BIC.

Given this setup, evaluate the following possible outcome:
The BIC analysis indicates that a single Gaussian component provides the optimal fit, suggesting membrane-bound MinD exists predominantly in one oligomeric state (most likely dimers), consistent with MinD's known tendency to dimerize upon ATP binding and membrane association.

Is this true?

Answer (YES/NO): NO